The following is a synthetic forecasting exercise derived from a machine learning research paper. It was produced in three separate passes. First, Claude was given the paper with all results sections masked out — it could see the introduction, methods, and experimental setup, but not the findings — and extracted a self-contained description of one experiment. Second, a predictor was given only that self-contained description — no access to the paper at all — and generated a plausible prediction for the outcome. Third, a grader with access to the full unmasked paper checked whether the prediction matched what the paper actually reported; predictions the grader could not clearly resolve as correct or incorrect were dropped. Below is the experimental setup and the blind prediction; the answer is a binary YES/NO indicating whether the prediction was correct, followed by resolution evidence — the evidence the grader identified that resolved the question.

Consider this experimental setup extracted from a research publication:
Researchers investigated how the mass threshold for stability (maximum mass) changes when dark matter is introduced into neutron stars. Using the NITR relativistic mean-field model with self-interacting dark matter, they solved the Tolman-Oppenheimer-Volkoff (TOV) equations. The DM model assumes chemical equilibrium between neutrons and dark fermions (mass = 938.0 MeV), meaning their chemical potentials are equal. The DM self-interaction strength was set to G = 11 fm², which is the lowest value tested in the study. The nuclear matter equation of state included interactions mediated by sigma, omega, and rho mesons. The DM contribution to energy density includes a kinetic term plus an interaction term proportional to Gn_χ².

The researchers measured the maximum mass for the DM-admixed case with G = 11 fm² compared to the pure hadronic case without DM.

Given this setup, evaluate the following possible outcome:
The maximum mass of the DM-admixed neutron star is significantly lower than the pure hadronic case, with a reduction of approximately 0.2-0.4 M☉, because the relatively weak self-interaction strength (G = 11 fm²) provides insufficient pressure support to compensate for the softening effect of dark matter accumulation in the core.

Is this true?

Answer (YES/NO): YES